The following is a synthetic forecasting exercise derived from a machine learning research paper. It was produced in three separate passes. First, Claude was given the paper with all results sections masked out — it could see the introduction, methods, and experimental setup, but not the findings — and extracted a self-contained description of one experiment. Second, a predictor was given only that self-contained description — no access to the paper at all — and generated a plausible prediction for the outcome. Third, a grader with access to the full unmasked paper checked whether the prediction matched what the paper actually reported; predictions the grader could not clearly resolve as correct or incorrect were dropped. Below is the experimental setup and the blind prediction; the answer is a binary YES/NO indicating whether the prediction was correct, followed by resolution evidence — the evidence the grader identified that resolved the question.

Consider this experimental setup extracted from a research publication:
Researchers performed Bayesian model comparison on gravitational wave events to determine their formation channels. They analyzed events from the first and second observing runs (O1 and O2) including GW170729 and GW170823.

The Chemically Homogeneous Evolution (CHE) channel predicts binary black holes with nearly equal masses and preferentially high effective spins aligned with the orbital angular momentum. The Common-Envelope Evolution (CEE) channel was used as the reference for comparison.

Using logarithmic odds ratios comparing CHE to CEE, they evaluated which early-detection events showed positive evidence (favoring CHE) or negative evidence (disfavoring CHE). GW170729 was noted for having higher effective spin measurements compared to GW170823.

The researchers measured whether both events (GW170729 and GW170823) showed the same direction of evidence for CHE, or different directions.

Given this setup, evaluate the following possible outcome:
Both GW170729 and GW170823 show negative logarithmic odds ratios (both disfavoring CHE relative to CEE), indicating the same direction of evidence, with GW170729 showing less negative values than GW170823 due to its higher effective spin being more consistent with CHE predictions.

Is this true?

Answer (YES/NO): NO